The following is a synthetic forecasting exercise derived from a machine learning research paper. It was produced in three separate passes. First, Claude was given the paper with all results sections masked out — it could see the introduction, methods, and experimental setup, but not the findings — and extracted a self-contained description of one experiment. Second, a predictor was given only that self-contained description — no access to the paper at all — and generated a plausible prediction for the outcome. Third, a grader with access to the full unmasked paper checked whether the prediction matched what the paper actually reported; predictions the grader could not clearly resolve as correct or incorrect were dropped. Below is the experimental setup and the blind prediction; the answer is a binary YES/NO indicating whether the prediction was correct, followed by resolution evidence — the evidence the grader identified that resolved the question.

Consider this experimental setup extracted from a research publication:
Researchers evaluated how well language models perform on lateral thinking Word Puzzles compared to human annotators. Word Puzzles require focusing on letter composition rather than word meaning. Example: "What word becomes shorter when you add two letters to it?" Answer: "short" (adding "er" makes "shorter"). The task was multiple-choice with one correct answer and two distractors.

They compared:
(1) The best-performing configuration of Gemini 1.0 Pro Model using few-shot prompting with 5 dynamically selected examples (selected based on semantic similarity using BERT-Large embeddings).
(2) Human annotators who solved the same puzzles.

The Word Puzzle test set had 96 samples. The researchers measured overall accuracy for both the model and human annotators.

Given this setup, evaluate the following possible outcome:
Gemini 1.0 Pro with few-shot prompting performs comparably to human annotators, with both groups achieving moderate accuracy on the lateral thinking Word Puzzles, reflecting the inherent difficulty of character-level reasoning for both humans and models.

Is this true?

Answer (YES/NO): NO